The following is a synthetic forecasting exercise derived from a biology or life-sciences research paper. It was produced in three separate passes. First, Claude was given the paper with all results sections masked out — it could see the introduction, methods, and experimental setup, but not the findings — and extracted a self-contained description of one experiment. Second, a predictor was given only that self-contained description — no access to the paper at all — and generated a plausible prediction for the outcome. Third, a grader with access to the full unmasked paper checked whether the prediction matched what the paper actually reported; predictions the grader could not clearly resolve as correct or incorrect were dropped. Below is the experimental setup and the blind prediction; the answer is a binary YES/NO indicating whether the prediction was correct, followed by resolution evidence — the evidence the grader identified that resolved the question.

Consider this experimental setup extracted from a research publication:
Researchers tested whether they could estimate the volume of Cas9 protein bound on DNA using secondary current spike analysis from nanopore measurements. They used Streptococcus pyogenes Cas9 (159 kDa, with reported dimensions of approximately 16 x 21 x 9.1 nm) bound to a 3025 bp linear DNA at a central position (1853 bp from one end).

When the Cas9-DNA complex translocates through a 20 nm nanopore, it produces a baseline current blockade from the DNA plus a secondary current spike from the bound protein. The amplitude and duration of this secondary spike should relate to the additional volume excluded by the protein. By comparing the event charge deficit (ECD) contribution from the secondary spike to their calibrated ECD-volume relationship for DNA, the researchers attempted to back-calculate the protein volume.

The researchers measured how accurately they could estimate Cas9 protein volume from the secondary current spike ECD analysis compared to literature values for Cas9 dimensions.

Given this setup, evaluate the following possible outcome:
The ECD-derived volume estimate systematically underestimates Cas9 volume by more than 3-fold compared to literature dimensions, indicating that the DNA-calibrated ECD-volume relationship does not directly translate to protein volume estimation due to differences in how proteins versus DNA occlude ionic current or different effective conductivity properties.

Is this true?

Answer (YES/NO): NO